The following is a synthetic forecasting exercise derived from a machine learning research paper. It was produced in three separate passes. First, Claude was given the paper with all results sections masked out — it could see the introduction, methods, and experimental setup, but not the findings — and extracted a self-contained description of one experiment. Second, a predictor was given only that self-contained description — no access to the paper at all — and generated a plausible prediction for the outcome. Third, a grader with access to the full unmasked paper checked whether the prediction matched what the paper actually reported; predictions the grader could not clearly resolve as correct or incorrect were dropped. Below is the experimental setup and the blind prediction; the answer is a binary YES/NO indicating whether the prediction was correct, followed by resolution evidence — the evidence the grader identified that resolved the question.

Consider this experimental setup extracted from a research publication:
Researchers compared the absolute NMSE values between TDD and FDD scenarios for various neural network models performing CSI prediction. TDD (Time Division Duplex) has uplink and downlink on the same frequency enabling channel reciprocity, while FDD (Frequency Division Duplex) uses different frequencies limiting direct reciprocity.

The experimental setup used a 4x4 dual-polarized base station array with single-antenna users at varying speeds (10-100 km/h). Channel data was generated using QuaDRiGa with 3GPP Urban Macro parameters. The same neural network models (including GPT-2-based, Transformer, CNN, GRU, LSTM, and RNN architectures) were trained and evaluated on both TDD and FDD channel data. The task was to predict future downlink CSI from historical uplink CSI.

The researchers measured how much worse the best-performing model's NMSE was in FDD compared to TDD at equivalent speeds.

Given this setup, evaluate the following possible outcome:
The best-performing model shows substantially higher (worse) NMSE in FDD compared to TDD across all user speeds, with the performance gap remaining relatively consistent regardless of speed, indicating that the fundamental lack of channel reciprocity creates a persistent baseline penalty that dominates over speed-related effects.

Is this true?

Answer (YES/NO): NO